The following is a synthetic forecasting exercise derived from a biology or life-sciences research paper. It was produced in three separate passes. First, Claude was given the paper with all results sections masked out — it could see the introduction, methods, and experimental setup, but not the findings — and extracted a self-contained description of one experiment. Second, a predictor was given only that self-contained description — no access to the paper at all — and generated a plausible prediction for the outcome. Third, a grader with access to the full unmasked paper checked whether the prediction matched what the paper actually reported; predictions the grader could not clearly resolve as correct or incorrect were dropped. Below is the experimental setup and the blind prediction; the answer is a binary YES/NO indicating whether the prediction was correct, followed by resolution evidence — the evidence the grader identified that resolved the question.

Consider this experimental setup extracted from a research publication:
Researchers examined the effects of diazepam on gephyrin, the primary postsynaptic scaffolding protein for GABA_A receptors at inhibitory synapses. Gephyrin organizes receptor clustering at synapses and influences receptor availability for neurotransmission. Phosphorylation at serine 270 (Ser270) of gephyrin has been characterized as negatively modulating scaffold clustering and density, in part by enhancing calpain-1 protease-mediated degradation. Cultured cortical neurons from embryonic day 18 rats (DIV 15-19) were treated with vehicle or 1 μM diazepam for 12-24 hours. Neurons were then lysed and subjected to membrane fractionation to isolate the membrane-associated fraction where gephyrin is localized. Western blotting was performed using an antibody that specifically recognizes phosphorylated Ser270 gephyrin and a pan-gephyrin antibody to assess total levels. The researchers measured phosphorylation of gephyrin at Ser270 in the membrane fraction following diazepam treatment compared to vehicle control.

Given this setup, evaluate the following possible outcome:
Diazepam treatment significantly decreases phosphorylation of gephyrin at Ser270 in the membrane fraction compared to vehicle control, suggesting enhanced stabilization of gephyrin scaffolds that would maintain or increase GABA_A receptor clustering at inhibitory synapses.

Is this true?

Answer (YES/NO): NO